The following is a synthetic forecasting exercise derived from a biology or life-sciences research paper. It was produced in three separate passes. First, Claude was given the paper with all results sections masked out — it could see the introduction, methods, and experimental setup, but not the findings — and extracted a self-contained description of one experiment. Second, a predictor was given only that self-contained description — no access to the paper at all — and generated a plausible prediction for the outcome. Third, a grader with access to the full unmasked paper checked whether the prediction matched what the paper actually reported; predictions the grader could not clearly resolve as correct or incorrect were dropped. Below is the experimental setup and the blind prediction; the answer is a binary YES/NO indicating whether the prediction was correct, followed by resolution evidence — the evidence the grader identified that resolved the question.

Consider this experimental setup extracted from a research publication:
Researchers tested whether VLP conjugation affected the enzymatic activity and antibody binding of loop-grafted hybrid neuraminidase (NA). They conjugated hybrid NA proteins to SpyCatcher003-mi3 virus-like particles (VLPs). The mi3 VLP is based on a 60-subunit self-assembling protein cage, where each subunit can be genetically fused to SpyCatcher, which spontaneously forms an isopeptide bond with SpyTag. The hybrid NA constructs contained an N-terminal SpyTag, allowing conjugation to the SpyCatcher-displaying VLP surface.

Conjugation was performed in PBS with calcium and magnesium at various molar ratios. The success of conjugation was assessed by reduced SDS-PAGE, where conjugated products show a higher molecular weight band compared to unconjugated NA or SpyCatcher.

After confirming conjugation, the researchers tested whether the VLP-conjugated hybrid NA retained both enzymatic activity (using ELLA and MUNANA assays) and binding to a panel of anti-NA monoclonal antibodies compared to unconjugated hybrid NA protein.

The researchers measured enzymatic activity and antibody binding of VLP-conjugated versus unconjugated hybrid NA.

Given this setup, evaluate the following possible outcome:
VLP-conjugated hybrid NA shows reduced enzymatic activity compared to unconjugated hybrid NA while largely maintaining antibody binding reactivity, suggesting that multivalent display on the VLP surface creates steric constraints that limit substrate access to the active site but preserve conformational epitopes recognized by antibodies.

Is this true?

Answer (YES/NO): NO